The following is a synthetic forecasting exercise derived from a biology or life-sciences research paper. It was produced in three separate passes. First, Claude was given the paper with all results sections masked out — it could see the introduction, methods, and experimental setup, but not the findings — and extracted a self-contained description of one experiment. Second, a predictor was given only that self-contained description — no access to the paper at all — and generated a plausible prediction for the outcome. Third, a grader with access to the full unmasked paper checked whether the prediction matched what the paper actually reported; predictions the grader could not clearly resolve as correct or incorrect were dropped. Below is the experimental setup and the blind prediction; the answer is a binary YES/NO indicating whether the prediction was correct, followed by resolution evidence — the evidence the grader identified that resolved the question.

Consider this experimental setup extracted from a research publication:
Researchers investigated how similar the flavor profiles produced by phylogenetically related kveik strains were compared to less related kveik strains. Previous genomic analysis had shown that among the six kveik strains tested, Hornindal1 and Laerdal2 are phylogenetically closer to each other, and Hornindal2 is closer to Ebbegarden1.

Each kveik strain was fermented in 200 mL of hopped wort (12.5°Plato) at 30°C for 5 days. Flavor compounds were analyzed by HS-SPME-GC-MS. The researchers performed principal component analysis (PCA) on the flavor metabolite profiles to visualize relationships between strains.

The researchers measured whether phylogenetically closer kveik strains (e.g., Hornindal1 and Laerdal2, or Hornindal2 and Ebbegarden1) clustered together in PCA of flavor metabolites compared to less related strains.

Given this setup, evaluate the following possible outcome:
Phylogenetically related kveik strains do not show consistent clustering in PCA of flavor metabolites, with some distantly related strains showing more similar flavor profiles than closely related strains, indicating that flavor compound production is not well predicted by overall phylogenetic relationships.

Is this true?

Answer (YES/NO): YES